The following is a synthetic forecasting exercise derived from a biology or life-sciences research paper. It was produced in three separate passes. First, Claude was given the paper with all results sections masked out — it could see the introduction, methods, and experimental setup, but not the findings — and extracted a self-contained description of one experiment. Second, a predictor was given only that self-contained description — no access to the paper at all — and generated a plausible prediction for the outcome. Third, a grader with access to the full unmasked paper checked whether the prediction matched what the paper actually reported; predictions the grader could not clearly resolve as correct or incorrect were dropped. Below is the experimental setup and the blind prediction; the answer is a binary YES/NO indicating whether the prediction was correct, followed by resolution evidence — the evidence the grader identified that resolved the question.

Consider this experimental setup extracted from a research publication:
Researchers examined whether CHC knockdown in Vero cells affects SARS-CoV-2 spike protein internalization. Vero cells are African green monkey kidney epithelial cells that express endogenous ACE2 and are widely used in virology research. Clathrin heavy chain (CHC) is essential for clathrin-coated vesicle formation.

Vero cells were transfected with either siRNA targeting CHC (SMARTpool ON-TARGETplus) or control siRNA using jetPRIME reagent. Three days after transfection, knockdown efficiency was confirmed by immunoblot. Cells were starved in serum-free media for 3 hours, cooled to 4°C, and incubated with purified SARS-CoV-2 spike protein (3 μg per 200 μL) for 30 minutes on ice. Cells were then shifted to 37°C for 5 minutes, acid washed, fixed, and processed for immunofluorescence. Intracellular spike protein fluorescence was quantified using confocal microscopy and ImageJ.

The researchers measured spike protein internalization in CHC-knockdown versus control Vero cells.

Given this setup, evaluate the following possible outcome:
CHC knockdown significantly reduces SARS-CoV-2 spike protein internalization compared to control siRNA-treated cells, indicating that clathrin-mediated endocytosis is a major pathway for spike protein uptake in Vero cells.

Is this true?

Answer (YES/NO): YES